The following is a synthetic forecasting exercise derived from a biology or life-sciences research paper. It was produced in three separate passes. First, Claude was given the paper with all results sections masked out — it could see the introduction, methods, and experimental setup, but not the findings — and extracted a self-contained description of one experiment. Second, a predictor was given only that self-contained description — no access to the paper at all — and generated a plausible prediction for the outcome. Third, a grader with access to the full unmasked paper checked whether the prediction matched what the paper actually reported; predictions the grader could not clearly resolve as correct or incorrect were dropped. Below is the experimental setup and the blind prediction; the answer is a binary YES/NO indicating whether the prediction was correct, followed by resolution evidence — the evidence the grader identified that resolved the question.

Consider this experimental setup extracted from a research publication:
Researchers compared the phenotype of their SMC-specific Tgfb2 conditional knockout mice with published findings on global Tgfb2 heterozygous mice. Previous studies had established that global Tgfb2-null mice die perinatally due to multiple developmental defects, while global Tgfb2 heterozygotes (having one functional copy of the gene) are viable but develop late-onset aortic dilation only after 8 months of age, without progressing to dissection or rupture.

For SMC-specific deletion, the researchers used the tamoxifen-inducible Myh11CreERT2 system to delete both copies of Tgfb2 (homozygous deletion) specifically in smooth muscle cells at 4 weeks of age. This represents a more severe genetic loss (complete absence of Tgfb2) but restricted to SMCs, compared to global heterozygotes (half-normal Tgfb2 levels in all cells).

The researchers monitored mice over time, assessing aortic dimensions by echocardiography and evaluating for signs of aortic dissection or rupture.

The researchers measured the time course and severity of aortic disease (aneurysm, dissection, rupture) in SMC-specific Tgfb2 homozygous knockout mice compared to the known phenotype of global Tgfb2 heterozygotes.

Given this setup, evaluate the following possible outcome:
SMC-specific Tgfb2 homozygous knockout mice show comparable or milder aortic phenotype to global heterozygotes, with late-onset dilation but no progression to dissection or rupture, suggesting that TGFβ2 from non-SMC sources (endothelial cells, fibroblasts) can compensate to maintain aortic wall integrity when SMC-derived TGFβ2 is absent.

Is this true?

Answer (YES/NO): NO